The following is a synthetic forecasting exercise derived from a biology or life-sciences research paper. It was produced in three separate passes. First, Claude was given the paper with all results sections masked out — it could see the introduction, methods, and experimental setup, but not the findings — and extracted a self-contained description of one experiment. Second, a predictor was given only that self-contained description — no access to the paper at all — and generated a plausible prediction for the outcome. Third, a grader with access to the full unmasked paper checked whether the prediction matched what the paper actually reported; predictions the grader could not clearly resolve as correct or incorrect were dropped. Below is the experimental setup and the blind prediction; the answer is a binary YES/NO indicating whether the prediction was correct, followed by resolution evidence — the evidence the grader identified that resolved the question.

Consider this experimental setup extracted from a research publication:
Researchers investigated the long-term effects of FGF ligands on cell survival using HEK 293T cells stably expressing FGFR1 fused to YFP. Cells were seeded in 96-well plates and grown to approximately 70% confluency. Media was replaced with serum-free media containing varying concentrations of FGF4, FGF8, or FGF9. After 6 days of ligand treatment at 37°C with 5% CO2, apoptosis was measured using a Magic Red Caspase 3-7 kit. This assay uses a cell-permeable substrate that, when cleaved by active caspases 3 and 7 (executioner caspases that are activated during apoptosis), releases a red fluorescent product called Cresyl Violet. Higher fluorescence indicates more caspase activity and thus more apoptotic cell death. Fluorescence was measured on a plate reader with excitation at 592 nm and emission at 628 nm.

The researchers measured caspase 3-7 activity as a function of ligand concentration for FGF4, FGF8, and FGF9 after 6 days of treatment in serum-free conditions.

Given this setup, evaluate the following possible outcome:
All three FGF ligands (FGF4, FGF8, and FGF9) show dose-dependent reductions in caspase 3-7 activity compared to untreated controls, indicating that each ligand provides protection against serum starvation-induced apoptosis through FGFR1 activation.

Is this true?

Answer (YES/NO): NO